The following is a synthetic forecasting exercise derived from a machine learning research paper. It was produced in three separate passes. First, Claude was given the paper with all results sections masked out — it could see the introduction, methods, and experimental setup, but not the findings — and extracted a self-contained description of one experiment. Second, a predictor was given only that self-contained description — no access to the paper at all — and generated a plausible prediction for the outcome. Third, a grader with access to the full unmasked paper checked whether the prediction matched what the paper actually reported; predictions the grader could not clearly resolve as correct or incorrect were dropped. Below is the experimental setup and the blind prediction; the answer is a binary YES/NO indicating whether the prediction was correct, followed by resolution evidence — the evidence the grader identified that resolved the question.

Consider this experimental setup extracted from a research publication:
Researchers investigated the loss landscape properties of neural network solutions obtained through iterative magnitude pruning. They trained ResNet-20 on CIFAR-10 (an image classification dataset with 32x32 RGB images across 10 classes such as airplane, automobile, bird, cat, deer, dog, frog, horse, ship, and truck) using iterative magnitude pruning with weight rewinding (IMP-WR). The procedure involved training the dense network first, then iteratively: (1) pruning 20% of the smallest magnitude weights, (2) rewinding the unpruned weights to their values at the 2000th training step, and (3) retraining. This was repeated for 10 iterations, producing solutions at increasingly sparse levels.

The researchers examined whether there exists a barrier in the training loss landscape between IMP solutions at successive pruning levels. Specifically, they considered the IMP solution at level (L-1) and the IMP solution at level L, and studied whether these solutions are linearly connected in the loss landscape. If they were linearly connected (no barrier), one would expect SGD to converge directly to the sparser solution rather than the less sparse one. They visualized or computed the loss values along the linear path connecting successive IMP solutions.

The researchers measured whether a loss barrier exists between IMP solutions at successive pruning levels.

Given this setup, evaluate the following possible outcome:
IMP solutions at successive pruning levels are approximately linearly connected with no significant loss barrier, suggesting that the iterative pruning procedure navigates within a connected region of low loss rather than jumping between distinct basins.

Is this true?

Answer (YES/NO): NO